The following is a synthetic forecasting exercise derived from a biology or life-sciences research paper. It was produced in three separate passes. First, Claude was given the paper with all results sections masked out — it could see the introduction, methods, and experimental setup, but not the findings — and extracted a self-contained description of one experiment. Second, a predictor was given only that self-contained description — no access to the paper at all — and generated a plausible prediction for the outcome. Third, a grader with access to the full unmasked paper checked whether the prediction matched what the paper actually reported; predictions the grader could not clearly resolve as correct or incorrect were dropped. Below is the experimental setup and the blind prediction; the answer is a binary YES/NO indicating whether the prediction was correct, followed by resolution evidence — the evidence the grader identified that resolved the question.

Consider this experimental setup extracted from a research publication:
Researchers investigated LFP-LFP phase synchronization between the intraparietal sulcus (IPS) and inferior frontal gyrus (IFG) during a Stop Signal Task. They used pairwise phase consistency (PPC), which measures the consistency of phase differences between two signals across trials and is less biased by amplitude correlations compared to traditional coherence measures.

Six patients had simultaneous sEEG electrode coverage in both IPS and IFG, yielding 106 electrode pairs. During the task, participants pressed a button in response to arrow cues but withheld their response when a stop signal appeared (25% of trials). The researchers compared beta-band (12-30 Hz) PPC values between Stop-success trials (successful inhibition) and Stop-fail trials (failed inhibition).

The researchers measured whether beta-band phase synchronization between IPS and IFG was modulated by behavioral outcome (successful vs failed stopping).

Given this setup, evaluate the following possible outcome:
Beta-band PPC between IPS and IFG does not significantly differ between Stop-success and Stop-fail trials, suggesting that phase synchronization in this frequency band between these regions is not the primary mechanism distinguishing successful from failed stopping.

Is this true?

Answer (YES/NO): NO